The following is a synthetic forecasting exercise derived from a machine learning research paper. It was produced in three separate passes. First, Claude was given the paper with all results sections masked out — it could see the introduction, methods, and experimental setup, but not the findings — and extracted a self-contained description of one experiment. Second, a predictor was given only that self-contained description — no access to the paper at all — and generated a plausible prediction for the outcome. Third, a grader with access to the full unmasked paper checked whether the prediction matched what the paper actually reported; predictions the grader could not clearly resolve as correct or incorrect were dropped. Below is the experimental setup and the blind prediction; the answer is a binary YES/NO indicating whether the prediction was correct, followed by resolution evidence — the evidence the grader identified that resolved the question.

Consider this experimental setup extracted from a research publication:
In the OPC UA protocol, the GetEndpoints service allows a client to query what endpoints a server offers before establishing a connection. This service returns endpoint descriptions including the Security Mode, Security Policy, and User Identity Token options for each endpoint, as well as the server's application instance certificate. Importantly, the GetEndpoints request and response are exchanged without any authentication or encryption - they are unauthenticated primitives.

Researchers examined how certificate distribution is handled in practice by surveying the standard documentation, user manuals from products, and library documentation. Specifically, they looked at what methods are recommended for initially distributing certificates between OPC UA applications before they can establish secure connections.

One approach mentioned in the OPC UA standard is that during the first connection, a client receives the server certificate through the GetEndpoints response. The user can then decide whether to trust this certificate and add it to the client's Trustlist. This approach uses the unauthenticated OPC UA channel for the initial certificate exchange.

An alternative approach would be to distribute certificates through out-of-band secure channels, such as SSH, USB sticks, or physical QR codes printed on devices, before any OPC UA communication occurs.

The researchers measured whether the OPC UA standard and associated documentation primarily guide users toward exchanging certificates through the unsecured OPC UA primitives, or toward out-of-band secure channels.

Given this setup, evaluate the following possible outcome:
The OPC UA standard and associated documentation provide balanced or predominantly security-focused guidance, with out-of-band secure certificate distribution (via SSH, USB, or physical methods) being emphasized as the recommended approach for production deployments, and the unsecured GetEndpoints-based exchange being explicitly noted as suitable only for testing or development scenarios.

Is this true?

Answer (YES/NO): NO